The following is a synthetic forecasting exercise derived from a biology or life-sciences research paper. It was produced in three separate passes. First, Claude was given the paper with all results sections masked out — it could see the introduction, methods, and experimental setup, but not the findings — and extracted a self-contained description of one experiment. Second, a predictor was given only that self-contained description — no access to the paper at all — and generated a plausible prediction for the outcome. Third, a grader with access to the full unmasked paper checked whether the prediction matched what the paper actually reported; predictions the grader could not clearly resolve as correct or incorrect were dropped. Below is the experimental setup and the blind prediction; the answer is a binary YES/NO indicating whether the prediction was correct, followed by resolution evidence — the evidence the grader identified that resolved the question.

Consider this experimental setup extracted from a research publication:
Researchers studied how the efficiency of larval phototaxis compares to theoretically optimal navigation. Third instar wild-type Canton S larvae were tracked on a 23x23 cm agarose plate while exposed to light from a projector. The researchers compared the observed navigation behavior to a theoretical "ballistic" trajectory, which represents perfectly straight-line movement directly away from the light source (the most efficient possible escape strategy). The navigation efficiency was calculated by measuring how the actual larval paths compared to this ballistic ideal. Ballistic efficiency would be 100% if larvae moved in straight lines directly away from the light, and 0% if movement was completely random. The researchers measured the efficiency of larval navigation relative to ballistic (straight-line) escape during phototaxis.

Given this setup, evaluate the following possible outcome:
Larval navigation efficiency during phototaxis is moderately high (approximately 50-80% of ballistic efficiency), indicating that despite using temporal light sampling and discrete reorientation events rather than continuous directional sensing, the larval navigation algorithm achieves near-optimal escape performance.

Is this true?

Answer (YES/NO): NO